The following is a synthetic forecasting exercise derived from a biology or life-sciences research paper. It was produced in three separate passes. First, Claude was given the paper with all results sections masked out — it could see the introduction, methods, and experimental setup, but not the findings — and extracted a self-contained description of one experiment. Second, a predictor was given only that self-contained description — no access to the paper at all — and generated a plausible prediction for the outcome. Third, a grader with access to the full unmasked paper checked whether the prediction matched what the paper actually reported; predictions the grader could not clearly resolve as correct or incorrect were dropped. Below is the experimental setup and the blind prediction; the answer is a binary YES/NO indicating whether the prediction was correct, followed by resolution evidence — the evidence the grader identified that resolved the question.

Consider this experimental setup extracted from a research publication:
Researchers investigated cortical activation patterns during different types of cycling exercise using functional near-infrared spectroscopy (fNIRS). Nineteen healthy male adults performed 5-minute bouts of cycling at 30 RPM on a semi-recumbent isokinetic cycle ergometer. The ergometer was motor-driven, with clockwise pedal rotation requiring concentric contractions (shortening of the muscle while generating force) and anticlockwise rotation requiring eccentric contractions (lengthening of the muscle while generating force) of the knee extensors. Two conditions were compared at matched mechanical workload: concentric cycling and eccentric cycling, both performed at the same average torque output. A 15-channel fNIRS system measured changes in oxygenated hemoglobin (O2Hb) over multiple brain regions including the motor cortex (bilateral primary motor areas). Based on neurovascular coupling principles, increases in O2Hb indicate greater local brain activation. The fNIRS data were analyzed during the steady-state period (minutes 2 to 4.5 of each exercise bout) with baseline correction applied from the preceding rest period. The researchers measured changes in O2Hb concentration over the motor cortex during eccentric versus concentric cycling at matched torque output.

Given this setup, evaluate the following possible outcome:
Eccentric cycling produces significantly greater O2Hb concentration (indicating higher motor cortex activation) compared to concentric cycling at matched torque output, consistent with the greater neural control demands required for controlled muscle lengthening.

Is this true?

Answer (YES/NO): NO